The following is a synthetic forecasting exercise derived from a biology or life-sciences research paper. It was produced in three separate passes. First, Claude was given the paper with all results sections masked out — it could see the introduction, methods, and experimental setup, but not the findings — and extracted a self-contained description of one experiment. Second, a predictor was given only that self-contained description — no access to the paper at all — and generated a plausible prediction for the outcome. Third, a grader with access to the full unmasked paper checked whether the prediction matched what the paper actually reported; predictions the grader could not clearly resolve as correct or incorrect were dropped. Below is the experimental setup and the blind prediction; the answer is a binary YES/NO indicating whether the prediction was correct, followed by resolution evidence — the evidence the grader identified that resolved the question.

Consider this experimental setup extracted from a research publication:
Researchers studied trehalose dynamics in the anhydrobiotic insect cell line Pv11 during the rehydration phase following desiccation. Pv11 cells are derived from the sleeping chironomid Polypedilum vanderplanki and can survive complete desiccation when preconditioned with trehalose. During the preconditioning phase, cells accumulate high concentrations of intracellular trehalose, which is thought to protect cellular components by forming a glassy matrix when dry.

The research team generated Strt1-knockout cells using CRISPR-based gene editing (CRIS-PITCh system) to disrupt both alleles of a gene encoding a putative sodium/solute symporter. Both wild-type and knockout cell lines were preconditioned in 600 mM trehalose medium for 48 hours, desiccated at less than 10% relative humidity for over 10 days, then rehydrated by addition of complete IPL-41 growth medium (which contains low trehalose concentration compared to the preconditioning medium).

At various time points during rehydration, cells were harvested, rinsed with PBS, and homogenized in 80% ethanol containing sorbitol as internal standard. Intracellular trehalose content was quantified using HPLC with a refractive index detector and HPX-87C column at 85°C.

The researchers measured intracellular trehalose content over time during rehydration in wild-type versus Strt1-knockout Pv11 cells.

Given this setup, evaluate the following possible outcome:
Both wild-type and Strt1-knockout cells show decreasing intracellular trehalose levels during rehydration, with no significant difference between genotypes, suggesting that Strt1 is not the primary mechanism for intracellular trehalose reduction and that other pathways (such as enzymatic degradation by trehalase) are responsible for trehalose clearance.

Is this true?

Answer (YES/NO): NO